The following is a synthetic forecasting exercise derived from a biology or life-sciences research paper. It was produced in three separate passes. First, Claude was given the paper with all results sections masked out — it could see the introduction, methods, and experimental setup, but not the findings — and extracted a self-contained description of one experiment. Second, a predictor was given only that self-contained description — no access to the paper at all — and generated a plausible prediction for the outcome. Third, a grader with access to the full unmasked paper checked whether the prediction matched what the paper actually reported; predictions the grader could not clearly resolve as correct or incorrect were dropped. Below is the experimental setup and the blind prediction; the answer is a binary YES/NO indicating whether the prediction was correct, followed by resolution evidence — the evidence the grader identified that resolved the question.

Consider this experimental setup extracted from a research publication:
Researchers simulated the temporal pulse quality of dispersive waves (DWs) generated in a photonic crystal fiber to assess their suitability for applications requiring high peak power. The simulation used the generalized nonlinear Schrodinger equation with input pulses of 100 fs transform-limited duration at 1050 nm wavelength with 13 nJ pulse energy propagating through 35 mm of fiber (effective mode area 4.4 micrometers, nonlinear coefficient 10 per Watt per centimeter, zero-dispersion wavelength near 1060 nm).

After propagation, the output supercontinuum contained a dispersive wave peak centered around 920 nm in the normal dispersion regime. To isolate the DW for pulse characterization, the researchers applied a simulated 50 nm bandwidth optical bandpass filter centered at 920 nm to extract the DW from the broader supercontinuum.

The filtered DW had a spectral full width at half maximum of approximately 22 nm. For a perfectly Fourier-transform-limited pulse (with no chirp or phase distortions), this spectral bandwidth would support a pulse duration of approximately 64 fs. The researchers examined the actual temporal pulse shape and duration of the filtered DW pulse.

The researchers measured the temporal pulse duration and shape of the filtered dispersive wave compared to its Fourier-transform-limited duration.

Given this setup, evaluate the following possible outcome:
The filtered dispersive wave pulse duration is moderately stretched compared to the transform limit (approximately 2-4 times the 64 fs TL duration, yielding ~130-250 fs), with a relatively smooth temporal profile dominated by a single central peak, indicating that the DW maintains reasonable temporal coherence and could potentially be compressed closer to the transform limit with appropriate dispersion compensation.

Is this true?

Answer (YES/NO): NO